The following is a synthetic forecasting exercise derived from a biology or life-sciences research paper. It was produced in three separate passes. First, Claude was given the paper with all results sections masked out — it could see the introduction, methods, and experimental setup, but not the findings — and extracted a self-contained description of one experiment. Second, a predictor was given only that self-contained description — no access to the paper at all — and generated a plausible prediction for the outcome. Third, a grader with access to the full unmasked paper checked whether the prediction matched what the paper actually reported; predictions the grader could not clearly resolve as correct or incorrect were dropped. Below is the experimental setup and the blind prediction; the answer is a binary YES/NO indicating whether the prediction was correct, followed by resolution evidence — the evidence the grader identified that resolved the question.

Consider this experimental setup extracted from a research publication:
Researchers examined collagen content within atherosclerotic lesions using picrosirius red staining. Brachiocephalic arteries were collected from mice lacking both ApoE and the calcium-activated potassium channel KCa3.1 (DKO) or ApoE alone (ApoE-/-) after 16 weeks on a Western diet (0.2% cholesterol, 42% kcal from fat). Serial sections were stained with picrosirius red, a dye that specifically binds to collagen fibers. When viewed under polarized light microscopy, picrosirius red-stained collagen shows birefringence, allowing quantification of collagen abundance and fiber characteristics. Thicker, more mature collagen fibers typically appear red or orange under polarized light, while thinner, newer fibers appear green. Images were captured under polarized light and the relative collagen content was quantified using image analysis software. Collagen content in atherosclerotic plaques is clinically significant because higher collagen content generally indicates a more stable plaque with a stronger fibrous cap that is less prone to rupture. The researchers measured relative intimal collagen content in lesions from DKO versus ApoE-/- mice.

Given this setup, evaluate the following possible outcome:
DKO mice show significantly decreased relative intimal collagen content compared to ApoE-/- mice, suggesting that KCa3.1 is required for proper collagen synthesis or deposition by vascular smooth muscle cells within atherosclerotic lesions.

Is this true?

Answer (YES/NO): NO